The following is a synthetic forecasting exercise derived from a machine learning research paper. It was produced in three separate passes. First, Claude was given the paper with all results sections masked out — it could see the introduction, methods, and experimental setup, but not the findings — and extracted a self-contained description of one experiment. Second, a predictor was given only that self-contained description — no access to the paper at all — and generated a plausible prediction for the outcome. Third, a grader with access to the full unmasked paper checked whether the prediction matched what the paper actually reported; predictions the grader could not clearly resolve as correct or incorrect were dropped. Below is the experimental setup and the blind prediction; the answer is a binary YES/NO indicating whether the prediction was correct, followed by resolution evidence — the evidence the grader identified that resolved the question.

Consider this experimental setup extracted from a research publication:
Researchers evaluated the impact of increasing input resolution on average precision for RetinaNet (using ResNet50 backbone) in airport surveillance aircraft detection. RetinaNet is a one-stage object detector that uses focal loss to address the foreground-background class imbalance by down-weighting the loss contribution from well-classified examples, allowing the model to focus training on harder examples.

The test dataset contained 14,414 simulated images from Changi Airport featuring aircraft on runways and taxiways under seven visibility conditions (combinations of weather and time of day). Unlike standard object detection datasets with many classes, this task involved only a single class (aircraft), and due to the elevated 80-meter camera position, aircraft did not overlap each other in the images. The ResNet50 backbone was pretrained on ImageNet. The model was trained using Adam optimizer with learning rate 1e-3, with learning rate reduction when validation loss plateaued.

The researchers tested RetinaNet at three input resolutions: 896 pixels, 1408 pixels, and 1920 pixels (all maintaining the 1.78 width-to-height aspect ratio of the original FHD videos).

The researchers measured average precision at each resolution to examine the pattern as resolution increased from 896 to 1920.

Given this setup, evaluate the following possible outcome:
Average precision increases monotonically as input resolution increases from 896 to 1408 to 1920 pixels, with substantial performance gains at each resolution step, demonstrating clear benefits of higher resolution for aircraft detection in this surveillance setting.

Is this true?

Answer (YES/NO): NO